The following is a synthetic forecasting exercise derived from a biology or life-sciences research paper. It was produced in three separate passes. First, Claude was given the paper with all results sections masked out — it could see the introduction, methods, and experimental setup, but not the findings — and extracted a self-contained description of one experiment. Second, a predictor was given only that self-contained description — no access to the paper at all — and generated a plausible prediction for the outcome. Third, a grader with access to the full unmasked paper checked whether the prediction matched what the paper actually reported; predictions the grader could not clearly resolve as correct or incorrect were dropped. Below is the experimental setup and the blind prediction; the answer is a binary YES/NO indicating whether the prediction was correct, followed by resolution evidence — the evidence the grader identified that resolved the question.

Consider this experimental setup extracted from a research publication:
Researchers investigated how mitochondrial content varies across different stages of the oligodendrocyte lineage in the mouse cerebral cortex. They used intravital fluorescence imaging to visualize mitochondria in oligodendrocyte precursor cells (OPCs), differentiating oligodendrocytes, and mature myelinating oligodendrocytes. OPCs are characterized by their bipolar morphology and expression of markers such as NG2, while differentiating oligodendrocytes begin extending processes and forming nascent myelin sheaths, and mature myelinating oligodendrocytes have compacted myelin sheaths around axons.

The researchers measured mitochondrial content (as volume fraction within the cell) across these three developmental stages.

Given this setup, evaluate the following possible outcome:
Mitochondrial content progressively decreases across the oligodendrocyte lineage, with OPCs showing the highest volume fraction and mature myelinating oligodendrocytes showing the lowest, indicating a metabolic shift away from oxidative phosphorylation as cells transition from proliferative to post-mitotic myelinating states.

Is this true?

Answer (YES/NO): NO